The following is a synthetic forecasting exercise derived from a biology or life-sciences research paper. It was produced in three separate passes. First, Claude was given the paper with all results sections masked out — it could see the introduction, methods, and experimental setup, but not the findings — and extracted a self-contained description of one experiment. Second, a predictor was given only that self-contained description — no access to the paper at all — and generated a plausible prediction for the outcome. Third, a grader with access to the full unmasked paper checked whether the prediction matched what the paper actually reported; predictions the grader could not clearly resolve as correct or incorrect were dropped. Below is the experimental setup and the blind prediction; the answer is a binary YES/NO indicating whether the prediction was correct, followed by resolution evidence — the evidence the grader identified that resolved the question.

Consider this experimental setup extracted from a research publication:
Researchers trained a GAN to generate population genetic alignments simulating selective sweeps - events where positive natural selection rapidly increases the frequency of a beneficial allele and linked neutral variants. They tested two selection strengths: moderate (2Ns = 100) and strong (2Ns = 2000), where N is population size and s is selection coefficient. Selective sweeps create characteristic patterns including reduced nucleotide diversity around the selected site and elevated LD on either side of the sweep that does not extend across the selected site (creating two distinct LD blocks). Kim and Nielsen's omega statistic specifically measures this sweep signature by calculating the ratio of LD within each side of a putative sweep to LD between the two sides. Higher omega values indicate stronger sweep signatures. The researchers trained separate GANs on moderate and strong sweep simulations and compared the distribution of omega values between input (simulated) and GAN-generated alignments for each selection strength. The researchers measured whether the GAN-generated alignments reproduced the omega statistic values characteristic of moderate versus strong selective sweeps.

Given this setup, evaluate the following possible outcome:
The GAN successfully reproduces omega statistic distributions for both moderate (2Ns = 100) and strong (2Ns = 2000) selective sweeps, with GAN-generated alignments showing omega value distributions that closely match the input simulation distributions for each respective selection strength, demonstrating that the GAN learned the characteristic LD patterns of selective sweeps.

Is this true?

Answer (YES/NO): NO